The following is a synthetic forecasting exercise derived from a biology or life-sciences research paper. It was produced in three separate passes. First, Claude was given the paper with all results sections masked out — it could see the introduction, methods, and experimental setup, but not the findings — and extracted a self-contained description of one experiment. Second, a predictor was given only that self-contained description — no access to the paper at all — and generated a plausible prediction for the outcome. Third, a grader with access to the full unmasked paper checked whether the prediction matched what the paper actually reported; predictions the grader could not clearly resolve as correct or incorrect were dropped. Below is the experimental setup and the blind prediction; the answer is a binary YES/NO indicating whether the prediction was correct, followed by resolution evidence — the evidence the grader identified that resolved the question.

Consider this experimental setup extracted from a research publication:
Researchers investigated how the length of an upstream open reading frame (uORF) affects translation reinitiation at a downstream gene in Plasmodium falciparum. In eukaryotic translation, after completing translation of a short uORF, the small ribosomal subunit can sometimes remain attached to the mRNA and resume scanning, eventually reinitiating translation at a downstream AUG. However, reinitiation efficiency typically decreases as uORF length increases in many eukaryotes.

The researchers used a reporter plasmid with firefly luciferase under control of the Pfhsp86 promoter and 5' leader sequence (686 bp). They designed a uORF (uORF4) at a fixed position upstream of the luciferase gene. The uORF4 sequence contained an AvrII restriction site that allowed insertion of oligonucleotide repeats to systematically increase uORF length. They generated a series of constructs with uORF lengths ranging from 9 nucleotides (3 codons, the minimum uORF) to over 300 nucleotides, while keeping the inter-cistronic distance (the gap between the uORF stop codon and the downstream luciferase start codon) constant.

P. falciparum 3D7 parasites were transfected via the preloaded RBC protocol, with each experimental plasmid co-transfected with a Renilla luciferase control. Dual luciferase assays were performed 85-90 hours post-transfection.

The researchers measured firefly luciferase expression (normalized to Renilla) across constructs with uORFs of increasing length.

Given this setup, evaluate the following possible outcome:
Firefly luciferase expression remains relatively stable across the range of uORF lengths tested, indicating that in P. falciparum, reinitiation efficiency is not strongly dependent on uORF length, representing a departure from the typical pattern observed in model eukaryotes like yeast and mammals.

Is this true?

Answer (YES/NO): NO